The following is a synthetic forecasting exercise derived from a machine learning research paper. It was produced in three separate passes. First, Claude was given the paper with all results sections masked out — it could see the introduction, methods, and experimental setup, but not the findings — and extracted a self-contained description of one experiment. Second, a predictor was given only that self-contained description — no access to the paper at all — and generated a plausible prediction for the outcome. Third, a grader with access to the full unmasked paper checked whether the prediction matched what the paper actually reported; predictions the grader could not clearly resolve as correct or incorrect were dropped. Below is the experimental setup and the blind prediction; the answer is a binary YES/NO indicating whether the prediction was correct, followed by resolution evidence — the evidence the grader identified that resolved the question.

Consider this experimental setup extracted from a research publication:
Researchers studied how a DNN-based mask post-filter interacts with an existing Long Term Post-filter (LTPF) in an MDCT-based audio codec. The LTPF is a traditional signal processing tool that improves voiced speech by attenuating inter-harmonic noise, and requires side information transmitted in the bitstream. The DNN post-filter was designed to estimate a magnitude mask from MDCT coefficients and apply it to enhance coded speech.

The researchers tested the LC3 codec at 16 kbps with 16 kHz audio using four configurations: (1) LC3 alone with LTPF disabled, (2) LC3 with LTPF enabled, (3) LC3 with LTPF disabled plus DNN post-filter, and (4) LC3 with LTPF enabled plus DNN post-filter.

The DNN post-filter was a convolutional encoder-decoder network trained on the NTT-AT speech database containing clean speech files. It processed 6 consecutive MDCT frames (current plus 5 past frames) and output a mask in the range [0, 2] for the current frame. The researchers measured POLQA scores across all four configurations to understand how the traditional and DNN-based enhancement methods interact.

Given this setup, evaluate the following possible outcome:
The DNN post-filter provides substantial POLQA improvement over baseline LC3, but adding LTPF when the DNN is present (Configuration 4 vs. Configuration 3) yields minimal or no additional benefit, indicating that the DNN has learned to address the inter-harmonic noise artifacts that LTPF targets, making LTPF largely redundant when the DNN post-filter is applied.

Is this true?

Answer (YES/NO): NO